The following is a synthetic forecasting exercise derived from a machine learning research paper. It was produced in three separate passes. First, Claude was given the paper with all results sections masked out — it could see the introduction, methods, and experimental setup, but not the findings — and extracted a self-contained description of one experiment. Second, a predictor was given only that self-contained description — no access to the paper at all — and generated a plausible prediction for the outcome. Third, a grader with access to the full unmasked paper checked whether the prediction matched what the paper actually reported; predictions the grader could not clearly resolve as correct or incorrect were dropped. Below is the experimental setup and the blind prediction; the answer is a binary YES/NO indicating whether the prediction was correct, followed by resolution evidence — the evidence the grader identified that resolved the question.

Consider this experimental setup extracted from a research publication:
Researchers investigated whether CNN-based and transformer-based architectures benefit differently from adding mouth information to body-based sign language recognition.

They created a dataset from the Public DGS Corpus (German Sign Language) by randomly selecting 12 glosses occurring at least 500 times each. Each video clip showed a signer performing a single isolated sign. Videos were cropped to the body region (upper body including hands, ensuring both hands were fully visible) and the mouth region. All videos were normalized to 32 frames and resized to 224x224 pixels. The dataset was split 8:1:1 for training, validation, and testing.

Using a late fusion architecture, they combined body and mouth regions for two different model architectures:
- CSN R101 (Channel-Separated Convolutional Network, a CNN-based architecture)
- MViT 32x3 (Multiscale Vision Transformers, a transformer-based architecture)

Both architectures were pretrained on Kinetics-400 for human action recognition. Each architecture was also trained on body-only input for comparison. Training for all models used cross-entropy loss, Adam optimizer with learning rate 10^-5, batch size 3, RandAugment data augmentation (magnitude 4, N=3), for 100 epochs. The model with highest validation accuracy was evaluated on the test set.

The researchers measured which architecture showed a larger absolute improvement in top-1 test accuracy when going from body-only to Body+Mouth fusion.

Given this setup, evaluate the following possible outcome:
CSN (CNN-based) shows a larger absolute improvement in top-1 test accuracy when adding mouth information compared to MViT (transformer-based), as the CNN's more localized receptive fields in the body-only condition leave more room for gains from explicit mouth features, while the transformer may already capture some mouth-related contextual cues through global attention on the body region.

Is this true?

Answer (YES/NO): YES